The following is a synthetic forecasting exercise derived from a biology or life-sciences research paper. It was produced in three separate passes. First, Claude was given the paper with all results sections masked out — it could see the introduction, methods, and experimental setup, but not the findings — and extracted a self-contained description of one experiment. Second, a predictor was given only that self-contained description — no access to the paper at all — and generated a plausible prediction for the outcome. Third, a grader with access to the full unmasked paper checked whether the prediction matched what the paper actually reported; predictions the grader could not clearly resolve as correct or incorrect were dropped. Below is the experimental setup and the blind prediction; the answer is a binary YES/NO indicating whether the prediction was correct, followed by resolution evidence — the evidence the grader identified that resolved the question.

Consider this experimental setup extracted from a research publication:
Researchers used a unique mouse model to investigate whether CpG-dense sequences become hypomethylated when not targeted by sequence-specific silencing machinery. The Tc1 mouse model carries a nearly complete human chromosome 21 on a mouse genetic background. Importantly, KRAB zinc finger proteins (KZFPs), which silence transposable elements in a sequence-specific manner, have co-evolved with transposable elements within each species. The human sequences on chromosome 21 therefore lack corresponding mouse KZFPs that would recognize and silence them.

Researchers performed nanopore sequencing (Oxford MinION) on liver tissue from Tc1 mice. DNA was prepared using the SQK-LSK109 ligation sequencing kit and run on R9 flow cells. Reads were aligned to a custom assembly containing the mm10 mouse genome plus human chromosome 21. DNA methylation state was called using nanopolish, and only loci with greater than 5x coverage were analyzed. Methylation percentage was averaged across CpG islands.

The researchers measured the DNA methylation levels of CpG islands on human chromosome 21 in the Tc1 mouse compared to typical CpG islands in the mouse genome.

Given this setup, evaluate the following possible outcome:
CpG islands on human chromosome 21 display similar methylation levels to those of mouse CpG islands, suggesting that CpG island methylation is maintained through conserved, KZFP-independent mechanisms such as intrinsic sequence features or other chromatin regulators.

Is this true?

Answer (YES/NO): NO